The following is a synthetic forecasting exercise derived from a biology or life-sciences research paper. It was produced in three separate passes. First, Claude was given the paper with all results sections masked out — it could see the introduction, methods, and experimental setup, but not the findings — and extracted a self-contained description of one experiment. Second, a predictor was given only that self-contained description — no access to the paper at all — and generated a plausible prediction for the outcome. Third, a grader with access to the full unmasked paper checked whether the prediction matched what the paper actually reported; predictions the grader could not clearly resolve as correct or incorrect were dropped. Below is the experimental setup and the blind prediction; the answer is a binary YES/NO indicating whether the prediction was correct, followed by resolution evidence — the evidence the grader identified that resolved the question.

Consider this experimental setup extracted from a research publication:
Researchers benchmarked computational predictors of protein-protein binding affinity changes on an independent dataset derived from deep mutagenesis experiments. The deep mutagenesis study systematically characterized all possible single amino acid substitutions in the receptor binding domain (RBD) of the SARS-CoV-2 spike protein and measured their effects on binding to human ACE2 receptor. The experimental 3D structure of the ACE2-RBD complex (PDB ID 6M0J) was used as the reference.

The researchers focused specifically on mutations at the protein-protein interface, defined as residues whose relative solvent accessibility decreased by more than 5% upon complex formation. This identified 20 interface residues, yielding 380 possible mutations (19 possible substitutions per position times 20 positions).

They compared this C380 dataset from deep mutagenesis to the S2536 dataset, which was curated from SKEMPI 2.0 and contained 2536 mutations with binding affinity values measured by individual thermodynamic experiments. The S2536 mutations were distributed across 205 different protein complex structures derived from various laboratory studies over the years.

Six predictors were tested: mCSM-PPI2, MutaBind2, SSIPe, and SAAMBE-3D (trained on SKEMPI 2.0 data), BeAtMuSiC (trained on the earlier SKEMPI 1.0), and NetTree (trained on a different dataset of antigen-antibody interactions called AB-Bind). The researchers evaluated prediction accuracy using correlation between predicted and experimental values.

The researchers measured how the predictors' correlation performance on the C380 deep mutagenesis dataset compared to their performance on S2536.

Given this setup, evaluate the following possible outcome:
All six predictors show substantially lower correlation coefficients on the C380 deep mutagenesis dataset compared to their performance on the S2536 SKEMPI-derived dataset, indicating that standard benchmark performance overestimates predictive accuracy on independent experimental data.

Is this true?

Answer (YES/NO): YES